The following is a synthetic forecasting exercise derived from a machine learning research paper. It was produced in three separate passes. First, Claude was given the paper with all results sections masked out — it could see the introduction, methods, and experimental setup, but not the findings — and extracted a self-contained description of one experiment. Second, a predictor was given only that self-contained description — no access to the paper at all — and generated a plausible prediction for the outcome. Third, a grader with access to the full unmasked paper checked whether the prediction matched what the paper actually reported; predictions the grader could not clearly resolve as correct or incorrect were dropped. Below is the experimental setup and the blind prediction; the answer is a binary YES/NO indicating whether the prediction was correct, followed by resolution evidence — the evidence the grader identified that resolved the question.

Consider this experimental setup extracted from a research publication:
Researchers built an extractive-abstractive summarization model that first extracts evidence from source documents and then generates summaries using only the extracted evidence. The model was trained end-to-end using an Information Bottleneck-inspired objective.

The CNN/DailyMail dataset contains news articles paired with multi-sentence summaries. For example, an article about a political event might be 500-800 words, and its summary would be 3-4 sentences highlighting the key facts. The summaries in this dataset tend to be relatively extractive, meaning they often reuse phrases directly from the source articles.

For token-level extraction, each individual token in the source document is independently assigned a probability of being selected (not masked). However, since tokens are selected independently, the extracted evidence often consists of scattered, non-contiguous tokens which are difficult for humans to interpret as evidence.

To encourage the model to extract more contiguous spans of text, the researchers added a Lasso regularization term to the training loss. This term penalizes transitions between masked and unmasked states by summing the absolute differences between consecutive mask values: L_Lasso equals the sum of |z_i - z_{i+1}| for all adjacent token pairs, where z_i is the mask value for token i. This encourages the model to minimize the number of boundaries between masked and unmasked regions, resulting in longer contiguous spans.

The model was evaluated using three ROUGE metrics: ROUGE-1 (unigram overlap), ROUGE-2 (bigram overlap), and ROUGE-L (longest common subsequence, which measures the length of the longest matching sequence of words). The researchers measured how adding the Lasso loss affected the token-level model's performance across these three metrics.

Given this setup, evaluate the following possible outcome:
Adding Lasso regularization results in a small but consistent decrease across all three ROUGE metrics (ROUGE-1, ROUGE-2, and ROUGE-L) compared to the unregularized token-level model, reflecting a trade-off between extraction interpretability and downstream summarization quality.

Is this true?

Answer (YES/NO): NO